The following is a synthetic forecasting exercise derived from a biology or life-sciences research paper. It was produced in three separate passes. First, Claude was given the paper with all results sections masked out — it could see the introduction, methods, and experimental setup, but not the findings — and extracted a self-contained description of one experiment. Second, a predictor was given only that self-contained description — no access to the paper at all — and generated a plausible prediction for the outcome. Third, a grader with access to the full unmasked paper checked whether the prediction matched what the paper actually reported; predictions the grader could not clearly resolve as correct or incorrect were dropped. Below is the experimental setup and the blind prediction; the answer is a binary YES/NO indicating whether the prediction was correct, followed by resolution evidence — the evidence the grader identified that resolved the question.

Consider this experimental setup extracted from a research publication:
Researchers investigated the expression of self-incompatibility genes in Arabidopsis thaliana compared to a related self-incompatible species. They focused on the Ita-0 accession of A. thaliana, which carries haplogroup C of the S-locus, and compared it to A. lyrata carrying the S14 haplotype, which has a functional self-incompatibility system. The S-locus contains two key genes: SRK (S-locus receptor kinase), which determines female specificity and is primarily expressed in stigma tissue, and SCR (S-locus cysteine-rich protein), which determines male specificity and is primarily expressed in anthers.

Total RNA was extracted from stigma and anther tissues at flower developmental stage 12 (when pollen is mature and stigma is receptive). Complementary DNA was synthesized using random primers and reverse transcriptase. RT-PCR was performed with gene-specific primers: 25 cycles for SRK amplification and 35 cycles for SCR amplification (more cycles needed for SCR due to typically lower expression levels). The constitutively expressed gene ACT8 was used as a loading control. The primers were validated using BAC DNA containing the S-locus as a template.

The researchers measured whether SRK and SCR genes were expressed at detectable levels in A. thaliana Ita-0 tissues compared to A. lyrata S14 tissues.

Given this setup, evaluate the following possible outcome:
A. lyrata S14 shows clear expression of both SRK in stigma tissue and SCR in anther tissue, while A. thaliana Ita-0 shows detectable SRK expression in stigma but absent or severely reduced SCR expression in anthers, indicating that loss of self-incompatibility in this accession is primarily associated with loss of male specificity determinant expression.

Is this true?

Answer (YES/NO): YES